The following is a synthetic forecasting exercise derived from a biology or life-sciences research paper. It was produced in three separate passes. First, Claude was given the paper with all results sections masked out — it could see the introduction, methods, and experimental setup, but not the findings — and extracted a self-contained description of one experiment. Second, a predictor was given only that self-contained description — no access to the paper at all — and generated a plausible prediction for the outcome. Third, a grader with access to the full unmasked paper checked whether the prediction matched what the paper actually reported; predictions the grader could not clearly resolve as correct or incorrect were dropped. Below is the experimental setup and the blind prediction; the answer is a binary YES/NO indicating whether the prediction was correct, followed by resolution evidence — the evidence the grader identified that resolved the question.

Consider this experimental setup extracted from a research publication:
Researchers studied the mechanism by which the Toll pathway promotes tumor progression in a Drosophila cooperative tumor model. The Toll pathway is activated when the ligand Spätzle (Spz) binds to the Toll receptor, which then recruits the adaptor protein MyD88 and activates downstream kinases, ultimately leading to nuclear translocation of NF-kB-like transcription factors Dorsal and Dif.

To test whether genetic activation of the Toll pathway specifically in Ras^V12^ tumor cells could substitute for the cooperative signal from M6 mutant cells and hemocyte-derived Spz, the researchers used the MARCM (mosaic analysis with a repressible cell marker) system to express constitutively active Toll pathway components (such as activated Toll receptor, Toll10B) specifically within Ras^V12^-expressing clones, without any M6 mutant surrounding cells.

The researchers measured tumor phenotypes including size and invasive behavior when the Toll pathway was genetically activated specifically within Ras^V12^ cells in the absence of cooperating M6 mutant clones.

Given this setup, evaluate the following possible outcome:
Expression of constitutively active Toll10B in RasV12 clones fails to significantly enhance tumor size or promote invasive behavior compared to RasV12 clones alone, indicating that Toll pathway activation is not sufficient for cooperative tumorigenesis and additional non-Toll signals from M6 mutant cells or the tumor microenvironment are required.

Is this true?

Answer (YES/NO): NO